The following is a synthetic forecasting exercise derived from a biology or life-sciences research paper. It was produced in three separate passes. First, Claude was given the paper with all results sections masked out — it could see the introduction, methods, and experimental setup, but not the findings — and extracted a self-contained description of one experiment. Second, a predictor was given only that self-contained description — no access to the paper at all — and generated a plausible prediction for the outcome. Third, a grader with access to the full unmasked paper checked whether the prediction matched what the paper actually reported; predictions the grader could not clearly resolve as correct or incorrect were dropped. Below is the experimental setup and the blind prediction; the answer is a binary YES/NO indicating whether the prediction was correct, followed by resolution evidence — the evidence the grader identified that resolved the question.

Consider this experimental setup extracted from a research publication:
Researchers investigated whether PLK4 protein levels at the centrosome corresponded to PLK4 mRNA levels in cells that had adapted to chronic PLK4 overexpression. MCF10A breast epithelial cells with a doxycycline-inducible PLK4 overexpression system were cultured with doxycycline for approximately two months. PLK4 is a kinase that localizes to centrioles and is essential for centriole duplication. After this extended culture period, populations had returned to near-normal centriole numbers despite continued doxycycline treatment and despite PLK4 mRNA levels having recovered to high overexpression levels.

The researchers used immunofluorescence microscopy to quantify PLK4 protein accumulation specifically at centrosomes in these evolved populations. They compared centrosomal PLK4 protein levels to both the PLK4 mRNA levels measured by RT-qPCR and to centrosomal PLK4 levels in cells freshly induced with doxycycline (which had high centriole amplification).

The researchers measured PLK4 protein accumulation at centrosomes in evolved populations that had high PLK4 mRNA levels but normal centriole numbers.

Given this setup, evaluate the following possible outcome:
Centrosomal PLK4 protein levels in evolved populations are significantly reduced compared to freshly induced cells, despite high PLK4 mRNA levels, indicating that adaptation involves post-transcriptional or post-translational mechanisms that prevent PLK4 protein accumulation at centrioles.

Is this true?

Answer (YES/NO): YES